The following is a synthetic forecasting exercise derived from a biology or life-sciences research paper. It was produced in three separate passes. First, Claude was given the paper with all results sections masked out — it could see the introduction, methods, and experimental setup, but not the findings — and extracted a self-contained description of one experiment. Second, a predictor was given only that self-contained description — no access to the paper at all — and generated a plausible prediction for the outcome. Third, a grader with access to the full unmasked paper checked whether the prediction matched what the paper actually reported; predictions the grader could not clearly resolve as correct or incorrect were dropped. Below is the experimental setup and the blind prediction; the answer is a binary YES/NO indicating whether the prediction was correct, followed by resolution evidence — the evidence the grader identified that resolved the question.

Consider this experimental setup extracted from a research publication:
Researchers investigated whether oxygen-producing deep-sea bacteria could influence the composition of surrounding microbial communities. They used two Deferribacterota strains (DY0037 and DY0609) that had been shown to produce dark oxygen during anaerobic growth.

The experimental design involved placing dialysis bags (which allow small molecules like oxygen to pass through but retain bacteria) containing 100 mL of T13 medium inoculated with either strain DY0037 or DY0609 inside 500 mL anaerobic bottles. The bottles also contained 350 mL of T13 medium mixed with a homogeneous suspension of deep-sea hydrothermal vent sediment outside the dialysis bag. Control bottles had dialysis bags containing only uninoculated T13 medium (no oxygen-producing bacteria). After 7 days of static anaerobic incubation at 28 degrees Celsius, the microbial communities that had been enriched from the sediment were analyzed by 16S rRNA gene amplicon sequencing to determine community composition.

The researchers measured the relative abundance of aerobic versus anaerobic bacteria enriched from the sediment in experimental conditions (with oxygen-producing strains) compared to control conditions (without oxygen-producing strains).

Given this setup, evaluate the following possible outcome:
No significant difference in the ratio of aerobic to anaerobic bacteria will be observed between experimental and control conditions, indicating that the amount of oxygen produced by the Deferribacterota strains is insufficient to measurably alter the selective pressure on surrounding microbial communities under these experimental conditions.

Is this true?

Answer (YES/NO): NO